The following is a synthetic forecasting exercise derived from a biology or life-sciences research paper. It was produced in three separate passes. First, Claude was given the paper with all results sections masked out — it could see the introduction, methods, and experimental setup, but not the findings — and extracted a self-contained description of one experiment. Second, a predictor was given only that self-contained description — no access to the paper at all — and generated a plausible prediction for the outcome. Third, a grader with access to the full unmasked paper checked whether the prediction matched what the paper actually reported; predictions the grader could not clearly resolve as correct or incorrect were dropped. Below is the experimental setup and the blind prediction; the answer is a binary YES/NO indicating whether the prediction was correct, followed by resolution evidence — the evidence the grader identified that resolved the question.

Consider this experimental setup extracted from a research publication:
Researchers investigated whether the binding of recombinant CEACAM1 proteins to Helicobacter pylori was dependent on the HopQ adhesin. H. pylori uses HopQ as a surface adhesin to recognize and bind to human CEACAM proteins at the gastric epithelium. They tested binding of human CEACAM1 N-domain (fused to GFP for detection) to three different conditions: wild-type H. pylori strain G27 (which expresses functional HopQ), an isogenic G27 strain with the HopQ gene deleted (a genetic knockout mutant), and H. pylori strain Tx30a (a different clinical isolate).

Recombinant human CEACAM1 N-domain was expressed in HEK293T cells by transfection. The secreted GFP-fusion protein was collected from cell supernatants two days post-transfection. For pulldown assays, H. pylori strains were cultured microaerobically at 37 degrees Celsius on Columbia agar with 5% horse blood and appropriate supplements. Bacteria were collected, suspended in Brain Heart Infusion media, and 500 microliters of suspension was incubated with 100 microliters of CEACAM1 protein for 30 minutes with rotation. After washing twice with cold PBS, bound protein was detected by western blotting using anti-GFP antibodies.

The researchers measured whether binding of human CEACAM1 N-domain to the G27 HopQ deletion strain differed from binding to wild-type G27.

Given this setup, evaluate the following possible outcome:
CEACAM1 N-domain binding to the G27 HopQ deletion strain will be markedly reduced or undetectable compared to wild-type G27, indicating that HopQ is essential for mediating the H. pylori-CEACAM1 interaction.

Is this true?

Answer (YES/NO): YES